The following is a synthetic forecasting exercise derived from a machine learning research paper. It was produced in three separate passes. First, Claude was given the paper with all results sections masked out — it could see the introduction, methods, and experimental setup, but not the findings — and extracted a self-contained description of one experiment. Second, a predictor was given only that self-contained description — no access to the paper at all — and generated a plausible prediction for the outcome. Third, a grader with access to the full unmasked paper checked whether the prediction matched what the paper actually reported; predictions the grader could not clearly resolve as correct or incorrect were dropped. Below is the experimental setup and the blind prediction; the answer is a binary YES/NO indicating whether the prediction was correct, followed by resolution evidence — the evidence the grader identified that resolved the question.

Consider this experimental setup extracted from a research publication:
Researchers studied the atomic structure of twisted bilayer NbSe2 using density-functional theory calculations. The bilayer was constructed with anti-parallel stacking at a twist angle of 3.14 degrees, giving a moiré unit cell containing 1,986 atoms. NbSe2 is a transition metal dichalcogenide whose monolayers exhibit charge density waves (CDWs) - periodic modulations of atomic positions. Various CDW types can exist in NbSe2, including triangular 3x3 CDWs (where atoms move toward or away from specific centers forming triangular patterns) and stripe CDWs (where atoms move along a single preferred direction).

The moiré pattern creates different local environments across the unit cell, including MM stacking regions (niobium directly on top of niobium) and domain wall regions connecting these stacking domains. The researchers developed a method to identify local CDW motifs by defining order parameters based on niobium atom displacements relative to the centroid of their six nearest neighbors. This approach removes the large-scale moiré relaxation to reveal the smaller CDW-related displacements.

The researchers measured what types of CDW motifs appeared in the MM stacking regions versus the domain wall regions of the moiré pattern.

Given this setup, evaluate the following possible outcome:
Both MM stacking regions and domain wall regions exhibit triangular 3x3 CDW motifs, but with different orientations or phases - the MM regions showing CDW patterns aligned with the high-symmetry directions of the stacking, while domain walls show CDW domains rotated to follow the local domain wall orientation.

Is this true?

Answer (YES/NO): NO